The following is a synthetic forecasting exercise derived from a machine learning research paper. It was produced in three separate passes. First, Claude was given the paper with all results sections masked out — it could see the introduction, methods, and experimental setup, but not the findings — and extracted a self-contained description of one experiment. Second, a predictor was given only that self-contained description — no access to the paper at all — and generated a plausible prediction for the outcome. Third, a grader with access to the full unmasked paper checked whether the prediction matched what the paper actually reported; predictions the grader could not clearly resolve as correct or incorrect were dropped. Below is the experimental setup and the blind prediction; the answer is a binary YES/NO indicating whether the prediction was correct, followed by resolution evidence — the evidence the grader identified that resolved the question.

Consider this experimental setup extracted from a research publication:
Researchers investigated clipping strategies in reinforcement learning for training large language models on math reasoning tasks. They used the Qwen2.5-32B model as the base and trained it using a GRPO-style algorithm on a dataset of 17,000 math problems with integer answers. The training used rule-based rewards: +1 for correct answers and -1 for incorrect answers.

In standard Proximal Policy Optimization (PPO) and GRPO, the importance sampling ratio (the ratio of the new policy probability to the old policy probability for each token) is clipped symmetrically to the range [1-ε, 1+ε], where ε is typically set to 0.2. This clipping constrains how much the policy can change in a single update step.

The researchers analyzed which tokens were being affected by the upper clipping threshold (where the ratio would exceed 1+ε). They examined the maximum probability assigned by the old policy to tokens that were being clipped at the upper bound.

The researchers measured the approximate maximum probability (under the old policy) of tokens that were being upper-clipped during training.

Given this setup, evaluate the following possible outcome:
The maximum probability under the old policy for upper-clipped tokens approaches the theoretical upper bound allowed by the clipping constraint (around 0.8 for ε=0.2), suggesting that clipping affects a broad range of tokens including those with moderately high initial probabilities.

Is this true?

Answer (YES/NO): NO